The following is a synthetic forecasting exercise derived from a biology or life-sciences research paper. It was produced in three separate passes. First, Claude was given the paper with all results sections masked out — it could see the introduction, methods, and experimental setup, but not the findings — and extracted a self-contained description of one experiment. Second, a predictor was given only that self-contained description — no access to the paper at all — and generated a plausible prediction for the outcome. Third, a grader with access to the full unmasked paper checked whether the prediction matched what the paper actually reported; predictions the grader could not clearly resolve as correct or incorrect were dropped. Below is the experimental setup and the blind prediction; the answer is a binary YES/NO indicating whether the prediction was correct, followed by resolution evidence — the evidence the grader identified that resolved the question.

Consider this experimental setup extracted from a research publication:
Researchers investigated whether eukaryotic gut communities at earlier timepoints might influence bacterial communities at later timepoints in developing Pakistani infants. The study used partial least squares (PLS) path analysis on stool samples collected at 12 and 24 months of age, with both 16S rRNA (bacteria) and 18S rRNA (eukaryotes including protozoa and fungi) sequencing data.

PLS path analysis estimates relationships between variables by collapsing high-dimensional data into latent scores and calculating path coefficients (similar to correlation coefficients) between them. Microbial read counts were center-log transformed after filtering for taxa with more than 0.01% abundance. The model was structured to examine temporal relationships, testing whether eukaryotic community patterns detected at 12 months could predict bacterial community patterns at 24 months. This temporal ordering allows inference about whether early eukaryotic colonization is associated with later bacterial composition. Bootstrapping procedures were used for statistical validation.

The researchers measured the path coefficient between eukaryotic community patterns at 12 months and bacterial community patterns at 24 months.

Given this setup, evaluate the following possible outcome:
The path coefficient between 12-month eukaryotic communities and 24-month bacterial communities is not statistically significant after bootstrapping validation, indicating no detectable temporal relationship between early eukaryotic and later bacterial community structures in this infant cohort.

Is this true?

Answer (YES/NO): YES